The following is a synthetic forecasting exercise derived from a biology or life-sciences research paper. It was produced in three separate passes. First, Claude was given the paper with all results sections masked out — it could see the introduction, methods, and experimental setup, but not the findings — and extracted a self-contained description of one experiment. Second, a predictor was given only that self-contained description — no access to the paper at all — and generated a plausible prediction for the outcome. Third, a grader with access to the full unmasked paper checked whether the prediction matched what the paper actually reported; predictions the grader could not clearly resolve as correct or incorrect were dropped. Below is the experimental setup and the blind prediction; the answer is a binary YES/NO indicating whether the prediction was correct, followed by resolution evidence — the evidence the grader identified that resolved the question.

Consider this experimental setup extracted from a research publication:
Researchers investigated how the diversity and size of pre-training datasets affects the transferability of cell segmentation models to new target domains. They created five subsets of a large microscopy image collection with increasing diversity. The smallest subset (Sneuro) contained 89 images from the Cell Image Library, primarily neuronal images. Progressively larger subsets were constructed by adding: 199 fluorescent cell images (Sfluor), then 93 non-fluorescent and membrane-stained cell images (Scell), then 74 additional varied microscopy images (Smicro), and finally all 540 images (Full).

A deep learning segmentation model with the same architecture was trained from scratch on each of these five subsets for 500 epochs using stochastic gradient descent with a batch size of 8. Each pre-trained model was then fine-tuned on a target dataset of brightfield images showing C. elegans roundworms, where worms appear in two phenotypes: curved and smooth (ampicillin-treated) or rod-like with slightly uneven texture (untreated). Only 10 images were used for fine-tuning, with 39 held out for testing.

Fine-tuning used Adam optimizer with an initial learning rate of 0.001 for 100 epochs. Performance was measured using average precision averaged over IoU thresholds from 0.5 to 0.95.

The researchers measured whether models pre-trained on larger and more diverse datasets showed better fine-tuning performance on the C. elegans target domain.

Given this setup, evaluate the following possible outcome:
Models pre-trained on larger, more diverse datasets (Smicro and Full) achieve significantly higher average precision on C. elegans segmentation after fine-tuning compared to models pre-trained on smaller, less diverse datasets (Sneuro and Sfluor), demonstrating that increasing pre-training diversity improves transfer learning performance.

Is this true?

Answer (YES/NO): YES